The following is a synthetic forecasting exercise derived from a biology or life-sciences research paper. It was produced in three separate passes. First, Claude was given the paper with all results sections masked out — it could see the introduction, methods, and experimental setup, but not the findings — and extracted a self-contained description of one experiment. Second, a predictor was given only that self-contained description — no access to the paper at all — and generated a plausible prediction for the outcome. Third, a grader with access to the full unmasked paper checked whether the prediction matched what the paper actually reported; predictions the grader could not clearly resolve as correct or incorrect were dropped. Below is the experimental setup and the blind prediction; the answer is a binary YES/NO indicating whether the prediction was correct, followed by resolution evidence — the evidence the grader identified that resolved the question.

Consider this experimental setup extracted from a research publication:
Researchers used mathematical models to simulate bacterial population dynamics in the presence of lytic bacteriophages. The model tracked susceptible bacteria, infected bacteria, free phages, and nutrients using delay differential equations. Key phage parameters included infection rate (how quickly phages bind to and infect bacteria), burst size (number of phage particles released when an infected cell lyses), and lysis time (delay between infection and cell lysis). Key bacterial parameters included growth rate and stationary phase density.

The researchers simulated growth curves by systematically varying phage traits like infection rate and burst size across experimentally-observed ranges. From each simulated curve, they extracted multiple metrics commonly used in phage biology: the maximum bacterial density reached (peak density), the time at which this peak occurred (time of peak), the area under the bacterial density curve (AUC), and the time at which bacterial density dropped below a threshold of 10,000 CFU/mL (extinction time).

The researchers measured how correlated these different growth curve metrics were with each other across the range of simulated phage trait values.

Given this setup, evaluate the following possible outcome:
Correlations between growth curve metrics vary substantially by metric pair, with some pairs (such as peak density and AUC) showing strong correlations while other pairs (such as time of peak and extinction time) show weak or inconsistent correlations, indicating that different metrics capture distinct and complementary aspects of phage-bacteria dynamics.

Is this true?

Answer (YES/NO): NO